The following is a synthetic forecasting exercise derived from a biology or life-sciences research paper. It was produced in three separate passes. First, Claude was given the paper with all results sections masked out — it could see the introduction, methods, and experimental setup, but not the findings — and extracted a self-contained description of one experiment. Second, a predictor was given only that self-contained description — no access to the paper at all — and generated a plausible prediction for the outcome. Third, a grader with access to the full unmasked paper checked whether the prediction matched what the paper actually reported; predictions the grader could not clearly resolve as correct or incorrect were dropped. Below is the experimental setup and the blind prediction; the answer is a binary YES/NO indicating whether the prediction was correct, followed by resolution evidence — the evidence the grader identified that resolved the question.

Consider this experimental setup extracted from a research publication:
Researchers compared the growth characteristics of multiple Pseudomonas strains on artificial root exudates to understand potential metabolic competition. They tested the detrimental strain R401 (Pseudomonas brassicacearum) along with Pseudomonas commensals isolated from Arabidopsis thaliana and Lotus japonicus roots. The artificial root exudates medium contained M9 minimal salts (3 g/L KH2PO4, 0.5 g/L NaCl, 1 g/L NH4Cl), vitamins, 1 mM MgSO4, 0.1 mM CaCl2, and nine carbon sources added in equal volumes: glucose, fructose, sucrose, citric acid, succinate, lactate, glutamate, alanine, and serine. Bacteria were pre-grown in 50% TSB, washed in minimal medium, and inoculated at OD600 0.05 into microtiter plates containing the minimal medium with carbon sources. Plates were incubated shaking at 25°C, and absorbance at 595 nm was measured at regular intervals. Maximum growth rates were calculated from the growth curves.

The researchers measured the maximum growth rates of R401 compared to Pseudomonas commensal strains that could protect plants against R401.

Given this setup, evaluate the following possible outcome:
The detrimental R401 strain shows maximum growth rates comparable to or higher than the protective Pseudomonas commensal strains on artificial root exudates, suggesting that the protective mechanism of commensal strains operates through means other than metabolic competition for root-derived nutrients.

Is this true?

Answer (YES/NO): NO